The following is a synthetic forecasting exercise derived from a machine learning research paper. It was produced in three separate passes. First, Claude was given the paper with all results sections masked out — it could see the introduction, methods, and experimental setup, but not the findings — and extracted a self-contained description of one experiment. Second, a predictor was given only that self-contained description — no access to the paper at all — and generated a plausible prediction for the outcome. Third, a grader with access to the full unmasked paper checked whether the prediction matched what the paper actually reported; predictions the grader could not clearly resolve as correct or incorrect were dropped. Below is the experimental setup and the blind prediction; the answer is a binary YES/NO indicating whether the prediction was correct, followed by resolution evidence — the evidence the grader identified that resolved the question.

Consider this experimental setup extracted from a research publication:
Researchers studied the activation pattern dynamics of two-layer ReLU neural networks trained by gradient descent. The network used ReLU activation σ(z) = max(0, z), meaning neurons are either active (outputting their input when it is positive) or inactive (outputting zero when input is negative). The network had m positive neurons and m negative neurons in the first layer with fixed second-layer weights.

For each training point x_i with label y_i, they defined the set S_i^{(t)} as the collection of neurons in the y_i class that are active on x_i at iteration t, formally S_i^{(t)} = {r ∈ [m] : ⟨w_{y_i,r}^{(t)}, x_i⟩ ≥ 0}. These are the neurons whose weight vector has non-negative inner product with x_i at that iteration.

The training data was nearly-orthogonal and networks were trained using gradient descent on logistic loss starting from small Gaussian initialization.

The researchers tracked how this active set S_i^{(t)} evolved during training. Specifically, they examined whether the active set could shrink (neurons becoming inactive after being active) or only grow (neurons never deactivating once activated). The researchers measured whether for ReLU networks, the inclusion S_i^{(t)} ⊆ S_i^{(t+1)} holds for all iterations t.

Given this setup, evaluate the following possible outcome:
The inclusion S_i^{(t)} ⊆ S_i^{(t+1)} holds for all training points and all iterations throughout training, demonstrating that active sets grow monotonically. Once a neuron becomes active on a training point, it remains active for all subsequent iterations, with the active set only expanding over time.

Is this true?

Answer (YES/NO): YES